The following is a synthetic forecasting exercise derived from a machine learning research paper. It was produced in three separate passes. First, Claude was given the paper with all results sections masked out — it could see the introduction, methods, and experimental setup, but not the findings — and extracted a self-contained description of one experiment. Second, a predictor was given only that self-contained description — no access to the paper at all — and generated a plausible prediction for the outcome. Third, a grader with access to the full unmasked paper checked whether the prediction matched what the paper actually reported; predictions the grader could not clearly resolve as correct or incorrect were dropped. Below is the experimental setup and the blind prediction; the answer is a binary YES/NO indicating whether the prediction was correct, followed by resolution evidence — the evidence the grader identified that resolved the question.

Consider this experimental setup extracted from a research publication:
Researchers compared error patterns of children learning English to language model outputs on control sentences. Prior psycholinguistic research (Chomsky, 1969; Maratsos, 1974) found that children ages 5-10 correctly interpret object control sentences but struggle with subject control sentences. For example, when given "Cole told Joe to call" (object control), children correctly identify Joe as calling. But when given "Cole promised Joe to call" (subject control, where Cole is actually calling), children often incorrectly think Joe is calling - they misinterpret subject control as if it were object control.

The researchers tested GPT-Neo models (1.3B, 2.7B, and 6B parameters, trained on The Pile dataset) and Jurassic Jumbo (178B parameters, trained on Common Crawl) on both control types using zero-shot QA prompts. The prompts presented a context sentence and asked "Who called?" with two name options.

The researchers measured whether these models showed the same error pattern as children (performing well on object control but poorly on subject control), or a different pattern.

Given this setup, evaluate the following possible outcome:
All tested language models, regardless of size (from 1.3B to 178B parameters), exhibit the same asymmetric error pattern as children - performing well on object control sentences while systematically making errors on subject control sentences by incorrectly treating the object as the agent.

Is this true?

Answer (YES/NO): NO